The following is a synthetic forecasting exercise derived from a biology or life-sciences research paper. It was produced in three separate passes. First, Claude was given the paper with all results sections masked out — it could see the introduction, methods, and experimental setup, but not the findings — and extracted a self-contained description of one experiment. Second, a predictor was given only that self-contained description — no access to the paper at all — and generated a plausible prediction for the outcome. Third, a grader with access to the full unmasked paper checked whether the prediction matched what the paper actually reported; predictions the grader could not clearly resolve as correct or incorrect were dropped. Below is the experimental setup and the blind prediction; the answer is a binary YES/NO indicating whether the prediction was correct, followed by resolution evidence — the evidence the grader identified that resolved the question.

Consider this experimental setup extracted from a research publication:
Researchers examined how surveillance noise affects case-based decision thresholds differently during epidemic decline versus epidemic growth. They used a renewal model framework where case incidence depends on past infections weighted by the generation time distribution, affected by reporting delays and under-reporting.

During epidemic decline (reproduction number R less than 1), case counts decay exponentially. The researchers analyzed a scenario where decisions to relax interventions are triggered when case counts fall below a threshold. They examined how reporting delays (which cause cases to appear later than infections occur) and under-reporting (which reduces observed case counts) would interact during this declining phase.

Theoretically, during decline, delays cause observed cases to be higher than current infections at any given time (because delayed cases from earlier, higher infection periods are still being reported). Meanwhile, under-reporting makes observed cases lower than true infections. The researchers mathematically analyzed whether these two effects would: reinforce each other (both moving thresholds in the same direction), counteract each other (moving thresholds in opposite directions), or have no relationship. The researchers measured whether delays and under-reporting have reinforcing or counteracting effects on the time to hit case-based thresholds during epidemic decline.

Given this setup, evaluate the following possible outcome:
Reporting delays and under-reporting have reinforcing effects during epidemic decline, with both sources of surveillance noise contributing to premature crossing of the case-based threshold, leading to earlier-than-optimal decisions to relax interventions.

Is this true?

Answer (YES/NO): NO